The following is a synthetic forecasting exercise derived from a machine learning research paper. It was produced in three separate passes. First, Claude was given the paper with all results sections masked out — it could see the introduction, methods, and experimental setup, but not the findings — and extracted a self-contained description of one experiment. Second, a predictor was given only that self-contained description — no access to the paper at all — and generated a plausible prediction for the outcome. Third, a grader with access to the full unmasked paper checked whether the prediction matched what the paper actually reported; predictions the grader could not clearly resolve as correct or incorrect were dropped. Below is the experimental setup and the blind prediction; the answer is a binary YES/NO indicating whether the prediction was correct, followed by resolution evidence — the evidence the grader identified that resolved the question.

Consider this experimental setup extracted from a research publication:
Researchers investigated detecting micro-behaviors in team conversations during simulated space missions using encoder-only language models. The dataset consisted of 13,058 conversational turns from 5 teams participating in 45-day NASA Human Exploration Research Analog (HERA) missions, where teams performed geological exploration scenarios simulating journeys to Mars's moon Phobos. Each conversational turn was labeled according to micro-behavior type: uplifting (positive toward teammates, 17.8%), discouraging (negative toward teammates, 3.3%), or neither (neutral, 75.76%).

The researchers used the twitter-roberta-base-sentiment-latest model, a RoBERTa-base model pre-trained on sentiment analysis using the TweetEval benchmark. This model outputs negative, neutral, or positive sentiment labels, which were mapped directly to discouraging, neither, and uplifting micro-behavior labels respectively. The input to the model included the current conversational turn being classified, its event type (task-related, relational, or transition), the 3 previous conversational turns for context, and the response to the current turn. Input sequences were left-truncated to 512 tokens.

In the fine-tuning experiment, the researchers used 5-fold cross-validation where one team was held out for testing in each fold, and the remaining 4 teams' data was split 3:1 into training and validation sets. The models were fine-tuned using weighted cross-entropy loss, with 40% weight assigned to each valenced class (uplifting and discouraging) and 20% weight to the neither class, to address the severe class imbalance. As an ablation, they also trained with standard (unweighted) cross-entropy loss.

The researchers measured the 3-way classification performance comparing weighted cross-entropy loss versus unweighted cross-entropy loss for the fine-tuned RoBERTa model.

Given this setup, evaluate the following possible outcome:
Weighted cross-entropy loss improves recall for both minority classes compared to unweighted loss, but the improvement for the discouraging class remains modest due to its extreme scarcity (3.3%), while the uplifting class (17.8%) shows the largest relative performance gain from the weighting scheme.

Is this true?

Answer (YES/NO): NO